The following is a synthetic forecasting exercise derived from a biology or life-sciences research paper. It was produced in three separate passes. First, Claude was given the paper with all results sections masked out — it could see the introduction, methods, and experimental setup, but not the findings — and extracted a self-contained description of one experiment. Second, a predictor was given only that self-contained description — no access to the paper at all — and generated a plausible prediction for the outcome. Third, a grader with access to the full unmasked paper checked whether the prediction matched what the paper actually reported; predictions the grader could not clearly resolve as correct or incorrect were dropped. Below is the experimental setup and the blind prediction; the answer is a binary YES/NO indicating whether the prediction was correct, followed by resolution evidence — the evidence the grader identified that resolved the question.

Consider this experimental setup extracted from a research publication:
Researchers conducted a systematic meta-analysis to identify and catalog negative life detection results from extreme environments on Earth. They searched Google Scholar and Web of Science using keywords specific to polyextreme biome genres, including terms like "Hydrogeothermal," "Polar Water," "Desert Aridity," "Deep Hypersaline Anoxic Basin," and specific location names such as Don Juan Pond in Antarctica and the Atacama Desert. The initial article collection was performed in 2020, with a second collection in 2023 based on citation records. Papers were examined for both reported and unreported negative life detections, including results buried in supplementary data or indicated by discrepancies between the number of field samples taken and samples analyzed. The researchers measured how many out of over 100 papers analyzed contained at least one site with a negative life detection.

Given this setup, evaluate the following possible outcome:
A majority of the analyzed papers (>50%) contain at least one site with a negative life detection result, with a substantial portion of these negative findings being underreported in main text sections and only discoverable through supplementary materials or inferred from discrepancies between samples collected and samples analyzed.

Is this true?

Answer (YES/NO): NO